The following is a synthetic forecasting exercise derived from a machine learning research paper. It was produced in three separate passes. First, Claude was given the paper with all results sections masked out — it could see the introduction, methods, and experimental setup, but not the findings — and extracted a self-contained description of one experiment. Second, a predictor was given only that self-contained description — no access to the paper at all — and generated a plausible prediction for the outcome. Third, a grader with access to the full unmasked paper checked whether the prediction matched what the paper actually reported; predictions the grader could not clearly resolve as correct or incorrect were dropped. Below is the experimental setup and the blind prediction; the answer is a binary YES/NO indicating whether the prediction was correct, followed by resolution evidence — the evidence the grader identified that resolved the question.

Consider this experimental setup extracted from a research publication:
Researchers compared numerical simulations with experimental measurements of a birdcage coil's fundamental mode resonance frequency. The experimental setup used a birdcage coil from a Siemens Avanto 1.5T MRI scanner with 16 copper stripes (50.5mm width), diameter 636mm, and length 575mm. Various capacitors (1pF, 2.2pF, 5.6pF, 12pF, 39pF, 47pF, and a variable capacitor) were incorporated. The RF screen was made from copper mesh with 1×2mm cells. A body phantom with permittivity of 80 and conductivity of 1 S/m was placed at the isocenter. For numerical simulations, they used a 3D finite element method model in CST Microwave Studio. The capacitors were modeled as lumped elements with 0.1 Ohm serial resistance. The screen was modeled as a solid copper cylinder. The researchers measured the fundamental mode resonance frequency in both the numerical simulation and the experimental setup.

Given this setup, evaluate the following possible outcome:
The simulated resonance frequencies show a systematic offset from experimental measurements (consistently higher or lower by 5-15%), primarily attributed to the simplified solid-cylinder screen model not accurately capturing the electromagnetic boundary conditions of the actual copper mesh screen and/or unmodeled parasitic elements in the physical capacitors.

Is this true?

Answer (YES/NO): NO